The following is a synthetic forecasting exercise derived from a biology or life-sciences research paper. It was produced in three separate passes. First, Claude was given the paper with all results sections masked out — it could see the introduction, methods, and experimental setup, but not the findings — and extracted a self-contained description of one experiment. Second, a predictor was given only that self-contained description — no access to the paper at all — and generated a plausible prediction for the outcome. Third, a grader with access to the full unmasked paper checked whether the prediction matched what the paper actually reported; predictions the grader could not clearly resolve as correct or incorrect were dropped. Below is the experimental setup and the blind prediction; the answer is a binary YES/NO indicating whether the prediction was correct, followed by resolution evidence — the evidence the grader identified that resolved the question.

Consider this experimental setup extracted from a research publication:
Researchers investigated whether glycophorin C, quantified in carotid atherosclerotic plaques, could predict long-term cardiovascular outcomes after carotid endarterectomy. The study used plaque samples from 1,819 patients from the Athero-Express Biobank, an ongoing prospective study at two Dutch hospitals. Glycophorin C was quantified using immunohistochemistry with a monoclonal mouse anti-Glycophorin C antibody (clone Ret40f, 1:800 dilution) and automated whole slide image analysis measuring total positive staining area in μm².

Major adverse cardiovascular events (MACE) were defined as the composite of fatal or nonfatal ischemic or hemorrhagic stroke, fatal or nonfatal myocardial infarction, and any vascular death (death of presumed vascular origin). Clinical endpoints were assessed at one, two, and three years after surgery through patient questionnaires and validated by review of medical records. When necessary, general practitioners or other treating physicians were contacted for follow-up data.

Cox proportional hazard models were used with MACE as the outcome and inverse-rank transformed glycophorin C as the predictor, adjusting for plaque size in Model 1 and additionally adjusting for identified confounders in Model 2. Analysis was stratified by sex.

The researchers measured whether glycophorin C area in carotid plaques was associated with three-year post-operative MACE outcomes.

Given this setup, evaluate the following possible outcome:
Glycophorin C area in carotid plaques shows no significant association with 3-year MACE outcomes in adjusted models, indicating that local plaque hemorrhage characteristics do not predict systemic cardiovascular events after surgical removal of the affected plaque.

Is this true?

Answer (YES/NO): YES